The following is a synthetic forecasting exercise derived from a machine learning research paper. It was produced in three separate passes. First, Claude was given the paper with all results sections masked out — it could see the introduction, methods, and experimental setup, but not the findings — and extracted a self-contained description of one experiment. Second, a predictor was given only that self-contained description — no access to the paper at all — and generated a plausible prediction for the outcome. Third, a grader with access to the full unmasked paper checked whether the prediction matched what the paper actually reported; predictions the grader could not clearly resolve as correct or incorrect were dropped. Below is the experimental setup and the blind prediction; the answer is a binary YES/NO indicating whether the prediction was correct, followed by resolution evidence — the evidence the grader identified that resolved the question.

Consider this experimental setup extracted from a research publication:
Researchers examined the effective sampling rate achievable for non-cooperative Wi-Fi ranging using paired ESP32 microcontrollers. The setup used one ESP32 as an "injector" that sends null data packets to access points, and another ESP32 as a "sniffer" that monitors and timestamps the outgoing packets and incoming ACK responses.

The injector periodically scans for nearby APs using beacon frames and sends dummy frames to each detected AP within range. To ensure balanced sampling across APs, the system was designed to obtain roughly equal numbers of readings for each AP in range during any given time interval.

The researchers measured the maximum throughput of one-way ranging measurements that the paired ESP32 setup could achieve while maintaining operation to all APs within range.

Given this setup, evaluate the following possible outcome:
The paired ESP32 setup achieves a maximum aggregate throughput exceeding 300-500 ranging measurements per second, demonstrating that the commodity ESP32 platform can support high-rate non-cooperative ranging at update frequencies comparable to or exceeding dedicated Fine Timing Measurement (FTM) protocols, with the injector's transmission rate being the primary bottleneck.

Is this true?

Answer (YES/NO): NO